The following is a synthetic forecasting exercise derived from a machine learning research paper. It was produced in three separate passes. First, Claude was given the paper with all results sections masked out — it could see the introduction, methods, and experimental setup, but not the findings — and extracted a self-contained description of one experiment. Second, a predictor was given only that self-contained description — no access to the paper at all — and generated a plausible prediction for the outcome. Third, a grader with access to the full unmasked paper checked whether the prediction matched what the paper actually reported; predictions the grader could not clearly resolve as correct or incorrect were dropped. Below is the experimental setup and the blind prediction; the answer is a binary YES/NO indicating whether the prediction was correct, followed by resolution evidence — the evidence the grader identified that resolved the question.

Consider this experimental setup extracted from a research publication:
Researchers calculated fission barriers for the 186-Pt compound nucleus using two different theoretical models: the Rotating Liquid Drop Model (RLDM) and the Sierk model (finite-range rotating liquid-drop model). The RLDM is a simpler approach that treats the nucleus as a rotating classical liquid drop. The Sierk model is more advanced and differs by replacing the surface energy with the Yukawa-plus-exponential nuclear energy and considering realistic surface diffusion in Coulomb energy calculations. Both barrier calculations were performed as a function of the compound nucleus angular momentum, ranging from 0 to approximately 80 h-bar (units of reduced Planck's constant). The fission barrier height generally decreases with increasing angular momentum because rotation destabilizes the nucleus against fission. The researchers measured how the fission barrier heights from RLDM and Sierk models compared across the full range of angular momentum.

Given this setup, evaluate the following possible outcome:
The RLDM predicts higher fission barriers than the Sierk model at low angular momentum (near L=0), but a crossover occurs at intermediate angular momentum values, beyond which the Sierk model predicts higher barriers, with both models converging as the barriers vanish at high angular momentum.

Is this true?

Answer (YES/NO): NO